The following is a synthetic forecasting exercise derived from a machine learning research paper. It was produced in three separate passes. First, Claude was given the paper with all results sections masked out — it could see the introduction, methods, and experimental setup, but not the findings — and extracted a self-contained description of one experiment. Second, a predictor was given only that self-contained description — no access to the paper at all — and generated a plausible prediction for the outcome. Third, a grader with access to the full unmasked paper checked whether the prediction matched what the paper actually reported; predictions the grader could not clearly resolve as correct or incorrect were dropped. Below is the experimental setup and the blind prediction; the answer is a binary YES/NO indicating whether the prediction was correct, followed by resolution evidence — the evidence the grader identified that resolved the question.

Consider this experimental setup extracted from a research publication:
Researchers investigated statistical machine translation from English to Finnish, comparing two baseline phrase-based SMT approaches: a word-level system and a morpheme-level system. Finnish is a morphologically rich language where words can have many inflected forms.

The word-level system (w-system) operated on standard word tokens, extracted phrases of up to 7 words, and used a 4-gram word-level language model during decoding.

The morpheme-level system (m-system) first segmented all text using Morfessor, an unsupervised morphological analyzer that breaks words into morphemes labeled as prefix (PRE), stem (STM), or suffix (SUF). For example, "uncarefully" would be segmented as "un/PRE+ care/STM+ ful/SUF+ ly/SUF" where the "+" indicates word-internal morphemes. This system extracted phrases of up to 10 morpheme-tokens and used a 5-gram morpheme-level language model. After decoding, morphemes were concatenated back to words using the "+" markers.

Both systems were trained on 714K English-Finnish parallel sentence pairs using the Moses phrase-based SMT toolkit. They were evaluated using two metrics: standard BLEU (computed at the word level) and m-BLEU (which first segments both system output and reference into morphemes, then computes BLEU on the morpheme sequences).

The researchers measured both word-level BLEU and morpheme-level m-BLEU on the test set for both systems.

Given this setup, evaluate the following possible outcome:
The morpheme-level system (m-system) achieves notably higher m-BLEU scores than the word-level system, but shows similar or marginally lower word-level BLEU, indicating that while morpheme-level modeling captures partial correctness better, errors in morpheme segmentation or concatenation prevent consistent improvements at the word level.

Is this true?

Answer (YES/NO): YES